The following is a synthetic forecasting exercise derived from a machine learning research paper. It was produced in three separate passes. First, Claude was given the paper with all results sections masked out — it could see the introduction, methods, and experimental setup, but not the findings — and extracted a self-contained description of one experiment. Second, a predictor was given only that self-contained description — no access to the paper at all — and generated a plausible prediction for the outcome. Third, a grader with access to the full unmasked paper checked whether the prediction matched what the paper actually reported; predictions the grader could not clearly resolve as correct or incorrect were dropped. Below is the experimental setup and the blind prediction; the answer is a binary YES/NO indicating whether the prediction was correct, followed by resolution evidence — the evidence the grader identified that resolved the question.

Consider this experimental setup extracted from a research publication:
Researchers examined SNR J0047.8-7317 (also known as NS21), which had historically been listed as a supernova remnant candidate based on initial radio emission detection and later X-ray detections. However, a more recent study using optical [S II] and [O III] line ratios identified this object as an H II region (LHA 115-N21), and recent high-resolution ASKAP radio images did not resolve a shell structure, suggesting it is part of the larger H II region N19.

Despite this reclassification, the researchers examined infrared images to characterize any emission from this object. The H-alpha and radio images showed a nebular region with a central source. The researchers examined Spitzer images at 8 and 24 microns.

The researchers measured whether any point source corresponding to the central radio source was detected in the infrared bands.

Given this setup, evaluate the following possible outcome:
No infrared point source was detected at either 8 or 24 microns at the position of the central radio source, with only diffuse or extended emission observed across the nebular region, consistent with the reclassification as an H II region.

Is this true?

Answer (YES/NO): NO